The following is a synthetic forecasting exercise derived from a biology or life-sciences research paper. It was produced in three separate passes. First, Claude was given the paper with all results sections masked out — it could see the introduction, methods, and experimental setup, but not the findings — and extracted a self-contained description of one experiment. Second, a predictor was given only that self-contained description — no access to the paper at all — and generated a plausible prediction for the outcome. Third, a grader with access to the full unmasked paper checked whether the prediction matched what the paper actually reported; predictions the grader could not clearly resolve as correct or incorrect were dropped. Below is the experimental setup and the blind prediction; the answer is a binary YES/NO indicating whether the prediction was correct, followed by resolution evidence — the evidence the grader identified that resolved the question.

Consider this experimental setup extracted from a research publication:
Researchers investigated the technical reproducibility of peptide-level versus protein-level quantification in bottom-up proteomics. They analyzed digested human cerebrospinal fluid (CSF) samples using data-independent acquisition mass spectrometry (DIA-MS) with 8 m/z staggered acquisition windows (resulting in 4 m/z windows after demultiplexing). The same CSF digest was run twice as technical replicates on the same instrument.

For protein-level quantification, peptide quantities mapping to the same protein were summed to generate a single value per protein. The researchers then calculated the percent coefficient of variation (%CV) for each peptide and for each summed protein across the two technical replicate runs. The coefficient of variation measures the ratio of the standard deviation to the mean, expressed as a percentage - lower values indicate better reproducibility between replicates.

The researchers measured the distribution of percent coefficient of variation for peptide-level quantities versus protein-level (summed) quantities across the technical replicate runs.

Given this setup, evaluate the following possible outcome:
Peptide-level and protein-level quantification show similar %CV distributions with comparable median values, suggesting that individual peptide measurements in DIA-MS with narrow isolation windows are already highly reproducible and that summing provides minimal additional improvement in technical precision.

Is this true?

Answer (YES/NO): NO